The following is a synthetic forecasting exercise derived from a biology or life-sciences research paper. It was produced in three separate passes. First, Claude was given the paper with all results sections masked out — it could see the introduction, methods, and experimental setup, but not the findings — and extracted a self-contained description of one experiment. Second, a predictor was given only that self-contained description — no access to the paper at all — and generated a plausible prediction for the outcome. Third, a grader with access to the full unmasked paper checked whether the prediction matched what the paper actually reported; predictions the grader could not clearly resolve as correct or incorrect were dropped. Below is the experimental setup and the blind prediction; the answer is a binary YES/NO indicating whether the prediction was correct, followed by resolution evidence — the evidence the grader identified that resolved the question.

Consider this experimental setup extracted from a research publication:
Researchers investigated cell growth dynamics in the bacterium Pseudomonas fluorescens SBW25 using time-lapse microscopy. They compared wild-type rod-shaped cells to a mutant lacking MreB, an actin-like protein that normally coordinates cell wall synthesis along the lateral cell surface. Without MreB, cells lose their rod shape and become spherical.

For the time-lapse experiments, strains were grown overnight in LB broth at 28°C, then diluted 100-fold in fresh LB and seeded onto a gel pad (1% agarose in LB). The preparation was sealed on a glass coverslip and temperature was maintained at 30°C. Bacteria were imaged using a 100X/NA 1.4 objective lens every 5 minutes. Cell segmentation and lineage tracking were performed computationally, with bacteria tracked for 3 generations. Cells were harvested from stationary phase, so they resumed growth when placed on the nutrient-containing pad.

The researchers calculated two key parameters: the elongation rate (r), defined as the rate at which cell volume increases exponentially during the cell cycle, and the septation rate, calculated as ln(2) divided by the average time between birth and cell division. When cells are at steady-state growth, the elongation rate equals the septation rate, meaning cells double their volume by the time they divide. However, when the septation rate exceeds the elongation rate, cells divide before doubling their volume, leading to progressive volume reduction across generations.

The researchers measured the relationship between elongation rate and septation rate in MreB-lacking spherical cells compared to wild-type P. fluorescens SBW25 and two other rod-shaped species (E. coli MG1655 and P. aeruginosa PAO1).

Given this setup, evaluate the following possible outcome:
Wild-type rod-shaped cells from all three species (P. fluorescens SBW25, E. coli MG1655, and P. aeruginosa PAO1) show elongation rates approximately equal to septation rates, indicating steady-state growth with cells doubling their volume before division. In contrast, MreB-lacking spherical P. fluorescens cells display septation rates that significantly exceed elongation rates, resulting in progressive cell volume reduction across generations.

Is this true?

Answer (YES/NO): YES